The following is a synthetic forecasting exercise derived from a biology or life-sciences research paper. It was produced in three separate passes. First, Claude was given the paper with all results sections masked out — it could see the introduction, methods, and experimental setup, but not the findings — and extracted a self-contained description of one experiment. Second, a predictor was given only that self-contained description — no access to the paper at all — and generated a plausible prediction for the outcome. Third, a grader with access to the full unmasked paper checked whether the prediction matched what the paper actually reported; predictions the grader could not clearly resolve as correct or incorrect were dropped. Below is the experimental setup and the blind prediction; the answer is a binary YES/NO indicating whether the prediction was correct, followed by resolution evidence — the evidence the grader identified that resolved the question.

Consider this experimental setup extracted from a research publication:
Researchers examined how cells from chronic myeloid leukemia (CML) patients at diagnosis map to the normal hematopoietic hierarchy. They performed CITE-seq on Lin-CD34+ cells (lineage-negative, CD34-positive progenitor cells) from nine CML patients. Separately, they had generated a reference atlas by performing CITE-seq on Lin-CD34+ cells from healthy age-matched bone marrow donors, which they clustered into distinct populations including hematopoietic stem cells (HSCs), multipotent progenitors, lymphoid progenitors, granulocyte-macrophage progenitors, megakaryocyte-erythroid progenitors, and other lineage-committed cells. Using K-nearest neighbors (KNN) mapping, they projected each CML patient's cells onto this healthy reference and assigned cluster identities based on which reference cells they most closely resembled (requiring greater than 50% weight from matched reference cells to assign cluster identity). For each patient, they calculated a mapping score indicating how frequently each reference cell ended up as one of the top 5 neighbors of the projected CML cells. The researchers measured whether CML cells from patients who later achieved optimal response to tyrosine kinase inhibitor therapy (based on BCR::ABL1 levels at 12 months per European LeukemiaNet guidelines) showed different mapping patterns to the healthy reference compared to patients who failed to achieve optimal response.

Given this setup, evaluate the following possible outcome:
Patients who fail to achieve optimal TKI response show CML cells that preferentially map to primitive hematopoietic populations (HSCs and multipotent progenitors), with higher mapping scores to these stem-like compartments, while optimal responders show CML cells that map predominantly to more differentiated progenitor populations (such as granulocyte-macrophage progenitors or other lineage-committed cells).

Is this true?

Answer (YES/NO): YES